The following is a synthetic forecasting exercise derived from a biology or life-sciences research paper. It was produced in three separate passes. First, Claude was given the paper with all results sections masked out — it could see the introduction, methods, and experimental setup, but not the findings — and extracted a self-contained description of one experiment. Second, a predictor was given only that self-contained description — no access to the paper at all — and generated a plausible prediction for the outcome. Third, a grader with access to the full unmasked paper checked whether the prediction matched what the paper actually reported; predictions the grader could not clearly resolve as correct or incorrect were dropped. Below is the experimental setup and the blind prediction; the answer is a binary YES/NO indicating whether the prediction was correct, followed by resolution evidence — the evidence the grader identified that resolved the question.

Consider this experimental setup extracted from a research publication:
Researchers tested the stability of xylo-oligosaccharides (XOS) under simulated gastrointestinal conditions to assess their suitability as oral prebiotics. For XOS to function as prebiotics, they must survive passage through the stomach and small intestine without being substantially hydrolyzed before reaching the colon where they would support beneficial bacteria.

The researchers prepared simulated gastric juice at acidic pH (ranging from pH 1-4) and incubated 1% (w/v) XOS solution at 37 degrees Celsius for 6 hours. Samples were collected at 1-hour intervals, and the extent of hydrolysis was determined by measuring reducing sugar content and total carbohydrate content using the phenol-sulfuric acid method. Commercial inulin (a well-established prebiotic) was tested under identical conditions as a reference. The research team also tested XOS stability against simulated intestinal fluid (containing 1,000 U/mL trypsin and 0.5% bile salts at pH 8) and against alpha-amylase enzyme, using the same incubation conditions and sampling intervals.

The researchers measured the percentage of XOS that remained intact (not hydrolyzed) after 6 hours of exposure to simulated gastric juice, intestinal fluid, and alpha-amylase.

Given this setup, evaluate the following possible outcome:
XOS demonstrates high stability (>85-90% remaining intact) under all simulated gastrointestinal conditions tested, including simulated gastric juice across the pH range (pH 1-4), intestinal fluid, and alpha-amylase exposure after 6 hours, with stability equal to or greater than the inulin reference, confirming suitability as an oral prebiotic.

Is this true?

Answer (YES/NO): YES